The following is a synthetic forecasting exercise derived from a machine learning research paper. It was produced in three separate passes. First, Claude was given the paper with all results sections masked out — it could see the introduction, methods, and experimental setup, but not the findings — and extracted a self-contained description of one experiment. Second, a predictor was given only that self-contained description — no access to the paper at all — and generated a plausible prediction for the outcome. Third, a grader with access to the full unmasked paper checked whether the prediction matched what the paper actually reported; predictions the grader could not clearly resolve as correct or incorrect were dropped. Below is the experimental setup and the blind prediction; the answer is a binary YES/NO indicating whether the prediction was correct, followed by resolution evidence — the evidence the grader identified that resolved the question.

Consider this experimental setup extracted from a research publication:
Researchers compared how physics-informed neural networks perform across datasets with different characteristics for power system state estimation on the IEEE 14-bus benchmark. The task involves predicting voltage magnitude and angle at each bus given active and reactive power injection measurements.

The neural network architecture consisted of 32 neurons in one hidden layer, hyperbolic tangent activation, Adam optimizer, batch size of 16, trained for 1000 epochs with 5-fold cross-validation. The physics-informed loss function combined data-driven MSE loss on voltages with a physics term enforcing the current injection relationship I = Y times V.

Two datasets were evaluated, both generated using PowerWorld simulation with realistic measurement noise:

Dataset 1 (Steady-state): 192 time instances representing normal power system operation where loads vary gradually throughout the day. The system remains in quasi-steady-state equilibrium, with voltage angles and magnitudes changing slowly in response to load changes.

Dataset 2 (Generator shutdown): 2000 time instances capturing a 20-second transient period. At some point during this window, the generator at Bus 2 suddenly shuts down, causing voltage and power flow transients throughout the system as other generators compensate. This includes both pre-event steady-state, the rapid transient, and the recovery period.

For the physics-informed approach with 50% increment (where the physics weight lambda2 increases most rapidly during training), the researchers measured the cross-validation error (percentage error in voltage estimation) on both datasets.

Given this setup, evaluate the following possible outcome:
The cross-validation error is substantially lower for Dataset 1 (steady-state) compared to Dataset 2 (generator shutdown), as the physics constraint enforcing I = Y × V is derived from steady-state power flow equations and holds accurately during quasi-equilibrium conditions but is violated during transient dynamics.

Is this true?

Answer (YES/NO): NO